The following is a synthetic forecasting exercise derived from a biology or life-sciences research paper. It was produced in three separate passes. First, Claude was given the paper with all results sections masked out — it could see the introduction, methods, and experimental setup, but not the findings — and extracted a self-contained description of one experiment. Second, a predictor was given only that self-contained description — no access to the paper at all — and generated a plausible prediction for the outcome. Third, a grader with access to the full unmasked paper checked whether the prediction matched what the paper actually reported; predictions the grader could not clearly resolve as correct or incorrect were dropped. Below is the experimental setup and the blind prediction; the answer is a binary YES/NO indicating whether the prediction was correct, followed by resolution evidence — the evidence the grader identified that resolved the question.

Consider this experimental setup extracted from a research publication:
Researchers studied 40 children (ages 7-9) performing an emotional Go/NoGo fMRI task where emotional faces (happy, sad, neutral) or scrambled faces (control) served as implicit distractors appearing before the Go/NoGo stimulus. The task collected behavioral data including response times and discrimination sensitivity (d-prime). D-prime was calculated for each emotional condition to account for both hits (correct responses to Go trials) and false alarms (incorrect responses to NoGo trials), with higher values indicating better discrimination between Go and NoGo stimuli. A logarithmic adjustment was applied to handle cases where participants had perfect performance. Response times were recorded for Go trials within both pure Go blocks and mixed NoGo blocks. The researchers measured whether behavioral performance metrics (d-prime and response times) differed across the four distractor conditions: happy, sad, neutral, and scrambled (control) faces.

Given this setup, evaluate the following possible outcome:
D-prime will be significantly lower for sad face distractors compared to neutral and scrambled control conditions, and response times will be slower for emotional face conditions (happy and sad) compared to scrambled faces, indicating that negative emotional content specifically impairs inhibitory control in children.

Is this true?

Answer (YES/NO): NO